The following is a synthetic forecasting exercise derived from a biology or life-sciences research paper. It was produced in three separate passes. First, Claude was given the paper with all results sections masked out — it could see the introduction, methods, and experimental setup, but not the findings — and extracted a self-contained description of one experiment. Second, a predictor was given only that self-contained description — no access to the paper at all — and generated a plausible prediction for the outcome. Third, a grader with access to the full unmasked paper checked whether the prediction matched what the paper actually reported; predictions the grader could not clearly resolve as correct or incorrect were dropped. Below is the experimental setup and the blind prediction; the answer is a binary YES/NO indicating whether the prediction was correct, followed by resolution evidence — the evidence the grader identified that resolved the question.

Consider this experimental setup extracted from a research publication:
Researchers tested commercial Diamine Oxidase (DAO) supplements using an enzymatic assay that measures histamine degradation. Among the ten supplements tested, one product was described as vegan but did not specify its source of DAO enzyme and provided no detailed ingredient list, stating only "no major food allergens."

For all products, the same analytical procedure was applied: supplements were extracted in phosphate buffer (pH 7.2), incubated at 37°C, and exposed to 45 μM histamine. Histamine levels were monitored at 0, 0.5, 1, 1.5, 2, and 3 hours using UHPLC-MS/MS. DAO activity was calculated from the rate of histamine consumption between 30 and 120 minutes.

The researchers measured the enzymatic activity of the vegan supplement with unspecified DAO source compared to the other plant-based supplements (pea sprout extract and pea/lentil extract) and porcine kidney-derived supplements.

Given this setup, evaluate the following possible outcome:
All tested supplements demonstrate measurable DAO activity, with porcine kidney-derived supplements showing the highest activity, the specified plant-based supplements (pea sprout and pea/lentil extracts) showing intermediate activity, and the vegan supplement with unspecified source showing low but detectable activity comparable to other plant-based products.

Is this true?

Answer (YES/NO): NO